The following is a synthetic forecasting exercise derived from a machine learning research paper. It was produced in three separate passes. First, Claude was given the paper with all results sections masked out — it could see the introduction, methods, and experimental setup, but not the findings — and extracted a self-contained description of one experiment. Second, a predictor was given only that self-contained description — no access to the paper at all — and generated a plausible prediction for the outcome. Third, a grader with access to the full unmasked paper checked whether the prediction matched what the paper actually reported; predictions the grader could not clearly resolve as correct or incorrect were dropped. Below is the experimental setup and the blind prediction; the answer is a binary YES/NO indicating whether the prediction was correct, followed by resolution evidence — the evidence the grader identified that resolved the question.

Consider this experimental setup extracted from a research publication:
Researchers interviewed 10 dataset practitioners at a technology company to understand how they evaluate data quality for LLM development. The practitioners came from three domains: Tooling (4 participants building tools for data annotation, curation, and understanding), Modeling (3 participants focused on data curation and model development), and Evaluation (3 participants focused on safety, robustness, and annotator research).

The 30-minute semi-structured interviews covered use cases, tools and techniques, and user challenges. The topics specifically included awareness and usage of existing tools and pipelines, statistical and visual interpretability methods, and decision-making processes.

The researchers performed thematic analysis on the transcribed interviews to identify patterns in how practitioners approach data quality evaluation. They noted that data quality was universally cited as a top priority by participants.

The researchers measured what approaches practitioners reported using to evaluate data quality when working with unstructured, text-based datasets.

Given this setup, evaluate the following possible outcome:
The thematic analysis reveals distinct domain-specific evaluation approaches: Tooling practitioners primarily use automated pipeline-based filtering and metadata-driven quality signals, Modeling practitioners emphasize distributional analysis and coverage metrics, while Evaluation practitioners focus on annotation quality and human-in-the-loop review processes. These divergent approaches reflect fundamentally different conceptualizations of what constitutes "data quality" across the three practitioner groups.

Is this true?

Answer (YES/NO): NO